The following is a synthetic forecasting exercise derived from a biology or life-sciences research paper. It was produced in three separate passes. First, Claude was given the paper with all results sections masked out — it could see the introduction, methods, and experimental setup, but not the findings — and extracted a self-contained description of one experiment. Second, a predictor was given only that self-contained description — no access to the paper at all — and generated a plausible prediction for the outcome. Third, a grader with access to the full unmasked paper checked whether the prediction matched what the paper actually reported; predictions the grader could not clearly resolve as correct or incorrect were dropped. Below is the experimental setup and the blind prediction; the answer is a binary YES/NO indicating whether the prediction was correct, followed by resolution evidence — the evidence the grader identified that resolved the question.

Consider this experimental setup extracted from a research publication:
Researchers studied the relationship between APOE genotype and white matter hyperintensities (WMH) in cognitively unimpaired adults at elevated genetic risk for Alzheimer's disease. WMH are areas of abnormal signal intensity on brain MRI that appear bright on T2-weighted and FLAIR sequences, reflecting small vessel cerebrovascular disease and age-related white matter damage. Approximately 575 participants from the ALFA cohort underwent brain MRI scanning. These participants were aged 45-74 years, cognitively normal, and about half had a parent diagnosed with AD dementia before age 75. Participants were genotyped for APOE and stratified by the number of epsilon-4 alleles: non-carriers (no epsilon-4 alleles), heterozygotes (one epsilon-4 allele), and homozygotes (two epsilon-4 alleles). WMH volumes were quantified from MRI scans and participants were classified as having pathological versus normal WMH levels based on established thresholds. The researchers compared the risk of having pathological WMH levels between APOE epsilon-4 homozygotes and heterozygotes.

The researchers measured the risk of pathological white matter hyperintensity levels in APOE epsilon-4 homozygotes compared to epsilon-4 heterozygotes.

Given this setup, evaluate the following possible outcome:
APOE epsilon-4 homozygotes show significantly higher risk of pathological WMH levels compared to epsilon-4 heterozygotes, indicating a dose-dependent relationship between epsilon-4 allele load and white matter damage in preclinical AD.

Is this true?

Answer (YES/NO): YES